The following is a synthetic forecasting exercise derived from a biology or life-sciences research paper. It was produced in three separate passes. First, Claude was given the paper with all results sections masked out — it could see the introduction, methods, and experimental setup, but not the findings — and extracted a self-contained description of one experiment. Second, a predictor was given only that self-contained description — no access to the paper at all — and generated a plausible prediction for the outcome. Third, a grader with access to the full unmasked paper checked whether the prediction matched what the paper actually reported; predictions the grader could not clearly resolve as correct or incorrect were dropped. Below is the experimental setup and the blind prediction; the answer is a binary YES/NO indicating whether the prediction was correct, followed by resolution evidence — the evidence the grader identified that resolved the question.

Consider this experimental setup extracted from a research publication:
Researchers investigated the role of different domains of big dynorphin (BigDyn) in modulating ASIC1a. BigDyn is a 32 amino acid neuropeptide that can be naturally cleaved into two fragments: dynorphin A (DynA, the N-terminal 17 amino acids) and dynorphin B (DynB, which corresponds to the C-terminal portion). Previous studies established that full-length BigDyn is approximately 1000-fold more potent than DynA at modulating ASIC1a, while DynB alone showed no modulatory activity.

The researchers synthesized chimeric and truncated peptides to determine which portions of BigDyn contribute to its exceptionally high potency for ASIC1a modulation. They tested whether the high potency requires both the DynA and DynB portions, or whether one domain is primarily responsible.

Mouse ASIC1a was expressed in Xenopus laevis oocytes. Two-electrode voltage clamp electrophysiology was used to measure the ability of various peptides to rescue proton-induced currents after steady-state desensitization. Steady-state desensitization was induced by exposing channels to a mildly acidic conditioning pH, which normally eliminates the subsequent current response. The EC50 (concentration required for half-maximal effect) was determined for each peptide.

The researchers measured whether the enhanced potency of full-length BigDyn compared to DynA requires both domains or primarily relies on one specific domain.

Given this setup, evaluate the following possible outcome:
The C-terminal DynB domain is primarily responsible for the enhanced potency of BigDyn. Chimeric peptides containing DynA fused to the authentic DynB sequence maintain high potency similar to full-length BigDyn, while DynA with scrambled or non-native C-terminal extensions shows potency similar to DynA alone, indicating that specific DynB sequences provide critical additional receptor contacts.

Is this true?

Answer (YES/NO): NO